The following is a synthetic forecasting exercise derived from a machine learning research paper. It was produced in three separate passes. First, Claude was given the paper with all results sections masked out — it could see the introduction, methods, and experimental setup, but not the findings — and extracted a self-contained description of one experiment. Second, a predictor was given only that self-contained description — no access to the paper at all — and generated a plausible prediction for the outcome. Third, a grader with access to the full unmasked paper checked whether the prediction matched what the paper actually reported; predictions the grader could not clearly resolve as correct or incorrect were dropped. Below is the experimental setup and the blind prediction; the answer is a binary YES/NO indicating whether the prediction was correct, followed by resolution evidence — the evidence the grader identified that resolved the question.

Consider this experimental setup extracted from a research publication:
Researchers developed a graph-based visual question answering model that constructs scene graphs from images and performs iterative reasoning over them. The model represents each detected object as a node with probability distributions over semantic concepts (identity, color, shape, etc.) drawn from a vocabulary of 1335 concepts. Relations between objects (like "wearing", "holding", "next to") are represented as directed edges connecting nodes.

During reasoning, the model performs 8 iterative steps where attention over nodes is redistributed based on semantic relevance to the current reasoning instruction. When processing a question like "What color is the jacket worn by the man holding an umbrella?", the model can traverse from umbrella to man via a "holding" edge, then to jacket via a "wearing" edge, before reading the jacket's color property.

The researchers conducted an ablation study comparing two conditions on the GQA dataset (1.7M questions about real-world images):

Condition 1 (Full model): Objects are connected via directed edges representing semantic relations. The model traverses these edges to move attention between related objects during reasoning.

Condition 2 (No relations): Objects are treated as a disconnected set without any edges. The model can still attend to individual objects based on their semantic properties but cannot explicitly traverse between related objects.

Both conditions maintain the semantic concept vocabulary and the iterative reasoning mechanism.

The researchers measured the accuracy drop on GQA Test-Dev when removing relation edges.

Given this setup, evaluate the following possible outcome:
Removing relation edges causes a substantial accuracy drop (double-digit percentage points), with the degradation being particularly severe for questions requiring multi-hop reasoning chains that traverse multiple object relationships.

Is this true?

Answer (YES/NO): NO